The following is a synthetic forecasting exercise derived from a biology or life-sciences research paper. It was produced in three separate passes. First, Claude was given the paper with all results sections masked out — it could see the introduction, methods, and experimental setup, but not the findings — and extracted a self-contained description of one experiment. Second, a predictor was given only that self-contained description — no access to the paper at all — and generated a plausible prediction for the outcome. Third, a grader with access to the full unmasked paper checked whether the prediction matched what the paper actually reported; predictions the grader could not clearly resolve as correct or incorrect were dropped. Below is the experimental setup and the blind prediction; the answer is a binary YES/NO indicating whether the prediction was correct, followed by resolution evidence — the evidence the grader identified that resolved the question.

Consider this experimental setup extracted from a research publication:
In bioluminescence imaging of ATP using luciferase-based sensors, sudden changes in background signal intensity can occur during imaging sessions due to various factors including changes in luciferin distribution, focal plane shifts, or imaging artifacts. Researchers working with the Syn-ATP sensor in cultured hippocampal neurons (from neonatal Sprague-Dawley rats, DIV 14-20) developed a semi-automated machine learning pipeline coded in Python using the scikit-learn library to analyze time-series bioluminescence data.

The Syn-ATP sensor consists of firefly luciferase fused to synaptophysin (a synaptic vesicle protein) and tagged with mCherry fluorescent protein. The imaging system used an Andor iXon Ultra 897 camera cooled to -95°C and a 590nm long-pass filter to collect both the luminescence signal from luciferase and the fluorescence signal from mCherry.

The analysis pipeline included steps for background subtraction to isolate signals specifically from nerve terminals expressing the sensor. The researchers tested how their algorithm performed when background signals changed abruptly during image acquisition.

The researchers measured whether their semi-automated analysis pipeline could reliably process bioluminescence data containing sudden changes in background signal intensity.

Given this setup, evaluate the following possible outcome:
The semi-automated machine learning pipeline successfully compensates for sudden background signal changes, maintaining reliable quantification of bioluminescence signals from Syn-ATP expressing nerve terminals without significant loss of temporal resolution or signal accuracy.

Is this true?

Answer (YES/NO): NO